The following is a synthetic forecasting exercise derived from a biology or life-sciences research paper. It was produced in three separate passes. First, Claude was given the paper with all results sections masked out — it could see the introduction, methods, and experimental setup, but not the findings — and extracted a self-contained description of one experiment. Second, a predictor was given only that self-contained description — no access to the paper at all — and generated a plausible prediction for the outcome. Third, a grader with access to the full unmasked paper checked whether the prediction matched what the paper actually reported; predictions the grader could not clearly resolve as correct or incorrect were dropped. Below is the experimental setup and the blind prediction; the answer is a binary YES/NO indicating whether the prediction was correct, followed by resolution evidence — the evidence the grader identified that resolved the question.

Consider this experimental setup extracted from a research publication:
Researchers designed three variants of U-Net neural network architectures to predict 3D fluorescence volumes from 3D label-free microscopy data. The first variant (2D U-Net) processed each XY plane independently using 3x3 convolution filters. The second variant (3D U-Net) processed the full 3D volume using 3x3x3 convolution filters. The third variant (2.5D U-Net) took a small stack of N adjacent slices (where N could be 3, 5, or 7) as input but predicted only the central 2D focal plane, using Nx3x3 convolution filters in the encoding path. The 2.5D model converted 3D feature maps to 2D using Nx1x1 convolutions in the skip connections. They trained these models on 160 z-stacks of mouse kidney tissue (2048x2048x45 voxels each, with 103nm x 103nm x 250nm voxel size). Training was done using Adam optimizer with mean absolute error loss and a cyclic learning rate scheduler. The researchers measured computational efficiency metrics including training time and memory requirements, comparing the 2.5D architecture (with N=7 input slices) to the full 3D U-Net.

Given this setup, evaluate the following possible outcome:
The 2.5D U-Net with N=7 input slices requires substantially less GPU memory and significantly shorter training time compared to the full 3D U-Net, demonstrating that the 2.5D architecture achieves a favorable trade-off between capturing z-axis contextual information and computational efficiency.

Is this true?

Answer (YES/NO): YES